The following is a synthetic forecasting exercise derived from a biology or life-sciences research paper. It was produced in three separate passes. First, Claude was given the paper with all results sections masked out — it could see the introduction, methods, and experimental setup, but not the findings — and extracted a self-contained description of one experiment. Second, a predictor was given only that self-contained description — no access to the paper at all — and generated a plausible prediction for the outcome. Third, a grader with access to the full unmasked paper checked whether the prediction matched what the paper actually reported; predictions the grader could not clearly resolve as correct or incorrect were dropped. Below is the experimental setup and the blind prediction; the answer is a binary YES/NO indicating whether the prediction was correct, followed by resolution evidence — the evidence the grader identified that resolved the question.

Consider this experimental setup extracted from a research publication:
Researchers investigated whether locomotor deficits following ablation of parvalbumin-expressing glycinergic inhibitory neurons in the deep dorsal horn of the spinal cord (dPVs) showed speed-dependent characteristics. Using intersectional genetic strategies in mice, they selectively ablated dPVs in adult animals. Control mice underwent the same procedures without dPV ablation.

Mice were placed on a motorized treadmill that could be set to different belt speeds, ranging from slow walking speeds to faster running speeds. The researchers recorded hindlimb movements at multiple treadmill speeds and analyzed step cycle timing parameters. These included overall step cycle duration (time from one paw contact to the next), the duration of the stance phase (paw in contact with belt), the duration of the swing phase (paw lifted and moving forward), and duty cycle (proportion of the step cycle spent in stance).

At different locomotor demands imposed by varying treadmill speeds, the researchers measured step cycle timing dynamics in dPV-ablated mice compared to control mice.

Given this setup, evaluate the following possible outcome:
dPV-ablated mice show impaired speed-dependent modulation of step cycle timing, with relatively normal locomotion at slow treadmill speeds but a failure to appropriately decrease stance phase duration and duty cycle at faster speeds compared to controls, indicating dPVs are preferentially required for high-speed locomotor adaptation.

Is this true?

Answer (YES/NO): NO